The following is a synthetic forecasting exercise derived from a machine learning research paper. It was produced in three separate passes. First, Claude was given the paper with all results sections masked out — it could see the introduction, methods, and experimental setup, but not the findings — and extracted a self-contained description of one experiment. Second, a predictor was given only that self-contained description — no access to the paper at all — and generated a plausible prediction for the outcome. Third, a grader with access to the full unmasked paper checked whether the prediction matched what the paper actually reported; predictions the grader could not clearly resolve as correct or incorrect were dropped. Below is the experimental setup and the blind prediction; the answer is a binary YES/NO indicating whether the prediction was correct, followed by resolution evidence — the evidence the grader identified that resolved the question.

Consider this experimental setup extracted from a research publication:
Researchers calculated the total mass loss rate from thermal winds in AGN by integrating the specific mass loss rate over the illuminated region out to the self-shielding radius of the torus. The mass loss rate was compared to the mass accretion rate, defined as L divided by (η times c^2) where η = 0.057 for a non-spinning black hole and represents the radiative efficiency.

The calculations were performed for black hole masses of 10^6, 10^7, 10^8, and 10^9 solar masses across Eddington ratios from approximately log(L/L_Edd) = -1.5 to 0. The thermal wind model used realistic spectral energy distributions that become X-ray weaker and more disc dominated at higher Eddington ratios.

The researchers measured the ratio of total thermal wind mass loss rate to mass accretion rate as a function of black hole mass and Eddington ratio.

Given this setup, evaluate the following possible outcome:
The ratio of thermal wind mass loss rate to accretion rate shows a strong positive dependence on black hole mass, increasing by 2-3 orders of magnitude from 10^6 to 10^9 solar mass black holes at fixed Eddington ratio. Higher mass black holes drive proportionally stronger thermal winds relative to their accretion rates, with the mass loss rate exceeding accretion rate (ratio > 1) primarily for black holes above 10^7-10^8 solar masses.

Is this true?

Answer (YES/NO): NO